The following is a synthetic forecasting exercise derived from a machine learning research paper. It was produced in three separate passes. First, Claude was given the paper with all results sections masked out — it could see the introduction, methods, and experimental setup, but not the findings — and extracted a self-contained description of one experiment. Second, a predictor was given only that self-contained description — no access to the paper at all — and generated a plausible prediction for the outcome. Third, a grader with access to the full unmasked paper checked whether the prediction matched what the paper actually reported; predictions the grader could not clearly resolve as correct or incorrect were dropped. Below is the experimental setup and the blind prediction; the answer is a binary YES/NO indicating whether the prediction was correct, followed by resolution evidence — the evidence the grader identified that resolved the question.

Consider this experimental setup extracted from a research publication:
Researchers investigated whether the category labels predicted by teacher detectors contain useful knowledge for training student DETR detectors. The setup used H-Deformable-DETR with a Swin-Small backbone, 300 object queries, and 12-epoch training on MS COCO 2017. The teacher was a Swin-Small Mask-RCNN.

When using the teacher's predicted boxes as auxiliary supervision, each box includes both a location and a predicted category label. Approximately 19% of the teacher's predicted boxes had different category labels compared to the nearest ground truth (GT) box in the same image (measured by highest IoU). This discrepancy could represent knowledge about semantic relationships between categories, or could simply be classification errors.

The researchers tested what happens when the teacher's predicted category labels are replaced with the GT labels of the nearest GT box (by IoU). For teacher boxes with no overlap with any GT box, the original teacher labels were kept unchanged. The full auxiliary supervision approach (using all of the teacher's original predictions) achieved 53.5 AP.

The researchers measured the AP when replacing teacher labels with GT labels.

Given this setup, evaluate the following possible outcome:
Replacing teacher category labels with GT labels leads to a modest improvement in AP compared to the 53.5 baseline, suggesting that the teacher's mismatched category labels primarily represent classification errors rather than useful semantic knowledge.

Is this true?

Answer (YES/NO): NO